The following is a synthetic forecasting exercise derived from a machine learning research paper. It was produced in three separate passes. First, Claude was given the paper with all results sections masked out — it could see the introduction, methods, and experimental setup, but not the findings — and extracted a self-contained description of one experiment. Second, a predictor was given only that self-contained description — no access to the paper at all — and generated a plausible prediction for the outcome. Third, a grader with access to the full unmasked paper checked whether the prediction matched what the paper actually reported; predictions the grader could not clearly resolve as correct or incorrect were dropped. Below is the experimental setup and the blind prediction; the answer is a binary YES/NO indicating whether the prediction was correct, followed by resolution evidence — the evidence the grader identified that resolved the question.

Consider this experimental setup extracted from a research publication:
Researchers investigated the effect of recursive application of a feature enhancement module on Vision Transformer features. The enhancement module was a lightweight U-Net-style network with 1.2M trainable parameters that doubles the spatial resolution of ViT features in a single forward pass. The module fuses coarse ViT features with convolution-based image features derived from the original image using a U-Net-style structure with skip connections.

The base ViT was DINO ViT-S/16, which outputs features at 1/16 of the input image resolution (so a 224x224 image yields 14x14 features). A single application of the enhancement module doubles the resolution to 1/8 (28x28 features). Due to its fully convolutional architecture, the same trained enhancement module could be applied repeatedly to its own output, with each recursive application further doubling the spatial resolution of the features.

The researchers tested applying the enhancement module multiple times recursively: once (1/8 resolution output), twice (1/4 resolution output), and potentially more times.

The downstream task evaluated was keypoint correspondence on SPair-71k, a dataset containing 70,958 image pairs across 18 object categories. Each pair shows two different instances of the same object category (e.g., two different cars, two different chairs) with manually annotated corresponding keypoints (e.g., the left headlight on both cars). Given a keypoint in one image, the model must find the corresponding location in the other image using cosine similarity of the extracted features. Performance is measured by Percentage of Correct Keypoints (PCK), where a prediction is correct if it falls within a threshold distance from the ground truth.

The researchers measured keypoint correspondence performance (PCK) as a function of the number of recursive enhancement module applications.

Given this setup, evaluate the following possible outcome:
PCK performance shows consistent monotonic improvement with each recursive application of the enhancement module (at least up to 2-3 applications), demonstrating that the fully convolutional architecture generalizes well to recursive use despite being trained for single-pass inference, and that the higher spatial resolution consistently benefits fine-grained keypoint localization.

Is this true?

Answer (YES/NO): NO